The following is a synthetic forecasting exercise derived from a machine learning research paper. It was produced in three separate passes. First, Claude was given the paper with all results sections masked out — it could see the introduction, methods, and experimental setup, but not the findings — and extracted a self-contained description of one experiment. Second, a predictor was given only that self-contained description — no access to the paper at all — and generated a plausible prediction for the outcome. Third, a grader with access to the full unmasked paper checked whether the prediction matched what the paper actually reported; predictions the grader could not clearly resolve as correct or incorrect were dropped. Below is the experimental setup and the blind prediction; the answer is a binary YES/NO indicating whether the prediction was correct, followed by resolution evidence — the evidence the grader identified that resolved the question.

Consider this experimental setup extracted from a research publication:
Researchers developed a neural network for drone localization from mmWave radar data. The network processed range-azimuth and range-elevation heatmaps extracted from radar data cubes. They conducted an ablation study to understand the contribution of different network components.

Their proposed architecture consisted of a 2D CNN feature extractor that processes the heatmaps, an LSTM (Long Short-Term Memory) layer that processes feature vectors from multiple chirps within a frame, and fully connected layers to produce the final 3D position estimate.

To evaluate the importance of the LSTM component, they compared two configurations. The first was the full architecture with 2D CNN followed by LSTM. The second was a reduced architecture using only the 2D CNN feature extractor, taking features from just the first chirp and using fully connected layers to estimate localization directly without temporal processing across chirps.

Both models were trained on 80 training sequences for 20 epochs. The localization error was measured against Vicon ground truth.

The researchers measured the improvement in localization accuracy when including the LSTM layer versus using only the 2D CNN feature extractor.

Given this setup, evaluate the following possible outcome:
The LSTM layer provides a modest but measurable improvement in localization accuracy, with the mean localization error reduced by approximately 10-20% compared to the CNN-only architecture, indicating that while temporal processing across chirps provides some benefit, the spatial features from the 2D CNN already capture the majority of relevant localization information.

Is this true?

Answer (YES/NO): YES